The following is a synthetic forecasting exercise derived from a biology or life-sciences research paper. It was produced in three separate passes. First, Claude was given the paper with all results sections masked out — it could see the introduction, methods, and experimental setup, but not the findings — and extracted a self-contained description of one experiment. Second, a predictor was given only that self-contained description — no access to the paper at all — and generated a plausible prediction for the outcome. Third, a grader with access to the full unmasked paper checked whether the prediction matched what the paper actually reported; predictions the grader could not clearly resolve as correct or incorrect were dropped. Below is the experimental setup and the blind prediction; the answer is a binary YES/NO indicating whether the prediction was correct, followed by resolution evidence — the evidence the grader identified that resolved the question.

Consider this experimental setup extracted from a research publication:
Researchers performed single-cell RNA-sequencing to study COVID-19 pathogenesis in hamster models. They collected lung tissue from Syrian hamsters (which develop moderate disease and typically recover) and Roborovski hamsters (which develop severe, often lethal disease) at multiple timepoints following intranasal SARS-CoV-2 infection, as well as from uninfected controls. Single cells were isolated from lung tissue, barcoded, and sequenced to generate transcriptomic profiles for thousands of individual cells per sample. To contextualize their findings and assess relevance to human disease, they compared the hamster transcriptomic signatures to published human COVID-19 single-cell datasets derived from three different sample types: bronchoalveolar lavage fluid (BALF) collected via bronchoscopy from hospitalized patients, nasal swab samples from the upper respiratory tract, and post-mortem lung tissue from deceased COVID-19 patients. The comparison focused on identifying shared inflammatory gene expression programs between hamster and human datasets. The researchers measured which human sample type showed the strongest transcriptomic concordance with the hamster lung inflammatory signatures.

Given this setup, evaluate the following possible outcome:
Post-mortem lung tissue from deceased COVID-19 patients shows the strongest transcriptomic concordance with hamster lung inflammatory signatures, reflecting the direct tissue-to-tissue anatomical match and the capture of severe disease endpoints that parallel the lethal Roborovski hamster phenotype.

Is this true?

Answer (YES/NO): NO